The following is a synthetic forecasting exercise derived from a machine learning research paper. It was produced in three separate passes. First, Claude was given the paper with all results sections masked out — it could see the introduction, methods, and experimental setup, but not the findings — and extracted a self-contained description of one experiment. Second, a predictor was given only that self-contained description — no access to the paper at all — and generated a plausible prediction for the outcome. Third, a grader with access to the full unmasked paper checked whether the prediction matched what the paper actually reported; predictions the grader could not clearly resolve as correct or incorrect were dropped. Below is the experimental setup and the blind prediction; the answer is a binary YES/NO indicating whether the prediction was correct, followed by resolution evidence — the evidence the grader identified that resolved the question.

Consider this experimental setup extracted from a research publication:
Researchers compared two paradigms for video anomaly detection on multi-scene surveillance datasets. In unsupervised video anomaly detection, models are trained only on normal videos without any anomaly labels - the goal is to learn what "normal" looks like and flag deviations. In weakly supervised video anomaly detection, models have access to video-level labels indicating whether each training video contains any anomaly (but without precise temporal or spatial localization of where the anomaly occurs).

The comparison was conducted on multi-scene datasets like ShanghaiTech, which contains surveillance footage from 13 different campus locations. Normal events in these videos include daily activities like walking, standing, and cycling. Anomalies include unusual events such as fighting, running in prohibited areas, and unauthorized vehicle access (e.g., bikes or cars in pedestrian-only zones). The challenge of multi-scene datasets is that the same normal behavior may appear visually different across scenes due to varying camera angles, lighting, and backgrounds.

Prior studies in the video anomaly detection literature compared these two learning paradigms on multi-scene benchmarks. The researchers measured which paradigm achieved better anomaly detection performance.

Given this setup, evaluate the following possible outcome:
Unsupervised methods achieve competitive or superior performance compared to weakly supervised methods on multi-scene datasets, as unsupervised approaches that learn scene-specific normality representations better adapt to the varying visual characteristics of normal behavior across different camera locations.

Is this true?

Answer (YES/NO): NO